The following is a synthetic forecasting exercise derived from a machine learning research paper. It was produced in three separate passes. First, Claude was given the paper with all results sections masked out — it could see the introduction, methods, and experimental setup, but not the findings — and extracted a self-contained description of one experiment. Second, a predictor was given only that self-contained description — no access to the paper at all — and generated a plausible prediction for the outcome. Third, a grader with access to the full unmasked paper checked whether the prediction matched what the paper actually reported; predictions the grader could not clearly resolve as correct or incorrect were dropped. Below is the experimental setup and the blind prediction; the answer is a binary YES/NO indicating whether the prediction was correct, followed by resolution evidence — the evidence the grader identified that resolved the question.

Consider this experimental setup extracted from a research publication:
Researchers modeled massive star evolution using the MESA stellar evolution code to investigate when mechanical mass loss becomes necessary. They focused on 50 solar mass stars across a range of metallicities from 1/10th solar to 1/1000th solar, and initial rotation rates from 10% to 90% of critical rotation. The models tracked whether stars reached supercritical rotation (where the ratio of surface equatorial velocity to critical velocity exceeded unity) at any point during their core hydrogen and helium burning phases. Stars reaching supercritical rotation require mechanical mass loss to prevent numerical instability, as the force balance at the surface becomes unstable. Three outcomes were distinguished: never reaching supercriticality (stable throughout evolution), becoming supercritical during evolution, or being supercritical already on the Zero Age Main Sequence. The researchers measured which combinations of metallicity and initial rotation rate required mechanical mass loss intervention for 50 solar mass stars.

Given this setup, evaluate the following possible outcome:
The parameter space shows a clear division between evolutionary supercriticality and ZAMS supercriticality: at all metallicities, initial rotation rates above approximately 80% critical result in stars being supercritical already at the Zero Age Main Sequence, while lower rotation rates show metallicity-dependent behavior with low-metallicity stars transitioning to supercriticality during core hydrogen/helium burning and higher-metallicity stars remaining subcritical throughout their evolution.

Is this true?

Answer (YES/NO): NO